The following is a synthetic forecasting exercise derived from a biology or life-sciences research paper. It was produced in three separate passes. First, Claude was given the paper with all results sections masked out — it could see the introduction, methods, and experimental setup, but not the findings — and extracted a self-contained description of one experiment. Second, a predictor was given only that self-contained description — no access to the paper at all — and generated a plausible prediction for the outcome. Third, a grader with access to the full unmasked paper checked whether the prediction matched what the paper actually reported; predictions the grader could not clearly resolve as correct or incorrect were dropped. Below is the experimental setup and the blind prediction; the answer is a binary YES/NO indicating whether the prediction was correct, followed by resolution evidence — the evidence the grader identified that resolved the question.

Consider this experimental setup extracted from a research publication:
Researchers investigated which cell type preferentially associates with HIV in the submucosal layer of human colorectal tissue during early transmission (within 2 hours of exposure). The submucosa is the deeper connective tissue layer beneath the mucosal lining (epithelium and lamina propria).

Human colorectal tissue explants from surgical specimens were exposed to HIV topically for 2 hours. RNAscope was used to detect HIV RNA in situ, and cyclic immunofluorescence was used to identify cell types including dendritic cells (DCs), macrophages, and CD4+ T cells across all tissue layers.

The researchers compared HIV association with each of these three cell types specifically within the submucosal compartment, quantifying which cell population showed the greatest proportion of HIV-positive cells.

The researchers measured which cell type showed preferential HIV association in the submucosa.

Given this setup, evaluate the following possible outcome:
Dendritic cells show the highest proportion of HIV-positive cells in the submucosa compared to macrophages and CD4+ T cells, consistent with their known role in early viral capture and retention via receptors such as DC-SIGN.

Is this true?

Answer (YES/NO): NO